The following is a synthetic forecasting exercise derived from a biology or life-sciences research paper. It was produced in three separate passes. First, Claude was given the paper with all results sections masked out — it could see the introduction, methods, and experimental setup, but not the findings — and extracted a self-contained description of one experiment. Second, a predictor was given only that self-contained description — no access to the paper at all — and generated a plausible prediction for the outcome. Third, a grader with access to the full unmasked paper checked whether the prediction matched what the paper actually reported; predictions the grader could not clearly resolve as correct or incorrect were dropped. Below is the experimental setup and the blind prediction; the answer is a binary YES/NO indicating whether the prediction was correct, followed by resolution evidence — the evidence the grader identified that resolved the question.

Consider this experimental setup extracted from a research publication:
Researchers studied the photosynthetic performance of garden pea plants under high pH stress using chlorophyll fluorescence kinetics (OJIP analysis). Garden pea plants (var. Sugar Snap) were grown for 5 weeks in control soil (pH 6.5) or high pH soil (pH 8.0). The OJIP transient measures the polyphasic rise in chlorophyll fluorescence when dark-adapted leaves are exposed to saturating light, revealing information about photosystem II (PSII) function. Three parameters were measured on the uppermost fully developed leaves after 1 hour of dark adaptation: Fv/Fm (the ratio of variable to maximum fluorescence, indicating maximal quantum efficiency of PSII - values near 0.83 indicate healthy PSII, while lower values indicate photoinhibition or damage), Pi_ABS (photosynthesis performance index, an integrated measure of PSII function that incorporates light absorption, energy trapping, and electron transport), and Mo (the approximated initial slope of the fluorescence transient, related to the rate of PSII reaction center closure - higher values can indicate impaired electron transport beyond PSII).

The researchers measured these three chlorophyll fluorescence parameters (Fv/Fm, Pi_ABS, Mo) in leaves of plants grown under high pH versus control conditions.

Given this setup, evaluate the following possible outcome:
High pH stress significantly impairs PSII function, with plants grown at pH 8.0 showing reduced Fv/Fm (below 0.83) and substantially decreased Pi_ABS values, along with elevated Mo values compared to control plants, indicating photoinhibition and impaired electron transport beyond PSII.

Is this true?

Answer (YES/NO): YES